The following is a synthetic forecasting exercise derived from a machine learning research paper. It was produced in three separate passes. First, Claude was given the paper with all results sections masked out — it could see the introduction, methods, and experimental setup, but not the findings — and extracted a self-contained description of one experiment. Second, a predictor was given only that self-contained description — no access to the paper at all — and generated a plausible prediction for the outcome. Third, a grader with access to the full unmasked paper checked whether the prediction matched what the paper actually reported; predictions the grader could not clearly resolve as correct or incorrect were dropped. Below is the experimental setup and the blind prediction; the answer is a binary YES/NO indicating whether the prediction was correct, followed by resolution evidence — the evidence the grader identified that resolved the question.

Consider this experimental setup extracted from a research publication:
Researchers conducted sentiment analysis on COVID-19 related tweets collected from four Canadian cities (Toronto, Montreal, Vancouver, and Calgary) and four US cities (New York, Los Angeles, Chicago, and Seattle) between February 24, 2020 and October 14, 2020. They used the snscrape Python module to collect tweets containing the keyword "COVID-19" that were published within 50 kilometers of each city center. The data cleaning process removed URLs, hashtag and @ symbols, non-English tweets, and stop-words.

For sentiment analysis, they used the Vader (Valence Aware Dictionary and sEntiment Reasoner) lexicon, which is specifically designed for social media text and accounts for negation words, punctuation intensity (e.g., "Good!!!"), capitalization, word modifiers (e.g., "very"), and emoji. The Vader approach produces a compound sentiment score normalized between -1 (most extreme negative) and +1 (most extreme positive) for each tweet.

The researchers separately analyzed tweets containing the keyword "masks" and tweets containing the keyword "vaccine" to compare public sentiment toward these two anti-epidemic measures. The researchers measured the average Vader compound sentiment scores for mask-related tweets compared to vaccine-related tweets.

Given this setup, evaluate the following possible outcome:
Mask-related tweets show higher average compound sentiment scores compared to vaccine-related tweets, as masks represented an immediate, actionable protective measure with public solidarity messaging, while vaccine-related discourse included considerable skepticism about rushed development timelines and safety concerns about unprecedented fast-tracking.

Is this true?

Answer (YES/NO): YES